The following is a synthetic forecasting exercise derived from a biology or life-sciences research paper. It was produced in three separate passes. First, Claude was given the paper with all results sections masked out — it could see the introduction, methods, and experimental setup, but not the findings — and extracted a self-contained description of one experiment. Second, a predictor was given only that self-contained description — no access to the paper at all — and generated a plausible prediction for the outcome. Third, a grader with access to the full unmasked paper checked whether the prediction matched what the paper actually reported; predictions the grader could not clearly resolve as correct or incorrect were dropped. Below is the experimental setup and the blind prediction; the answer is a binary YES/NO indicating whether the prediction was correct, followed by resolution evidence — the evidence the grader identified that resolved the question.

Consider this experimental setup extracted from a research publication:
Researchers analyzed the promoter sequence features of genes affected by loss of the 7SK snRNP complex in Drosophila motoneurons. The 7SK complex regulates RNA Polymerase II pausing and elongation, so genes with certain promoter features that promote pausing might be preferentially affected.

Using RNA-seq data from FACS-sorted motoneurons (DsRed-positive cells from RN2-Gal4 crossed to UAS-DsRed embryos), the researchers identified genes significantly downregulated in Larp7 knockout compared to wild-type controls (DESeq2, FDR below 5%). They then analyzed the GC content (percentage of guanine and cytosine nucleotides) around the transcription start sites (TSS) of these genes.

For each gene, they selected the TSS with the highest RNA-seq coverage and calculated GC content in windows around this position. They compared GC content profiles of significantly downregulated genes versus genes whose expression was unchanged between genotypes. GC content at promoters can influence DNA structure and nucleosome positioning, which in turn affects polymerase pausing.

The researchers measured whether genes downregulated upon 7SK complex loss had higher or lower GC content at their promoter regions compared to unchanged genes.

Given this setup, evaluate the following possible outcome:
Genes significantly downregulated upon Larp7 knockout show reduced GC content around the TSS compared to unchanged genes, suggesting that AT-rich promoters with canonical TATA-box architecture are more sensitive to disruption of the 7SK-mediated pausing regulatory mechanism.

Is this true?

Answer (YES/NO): NO